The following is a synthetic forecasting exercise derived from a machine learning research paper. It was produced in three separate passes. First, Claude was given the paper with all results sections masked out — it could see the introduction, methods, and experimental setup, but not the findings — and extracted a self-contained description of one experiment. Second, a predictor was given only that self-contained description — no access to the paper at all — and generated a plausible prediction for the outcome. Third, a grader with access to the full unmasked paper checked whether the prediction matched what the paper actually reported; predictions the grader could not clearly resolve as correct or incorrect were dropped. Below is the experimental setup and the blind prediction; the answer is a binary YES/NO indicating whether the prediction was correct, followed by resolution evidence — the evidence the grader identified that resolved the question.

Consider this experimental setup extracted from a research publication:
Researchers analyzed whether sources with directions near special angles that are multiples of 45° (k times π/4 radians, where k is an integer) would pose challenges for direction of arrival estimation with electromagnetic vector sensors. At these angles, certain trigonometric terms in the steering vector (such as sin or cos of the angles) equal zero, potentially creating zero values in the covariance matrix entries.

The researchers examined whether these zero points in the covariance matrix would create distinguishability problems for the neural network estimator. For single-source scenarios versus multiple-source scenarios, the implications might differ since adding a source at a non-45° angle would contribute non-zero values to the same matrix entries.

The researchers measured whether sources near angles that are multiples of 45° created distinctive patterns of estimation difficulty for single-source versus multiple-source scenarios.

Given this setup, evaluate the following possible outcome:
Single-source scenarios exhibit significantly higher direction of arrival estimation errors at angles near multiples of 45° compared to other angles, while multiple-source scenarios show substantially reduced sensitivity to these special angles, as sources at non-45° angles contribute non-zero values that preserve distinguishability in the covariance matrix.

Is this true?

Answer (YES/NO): YES